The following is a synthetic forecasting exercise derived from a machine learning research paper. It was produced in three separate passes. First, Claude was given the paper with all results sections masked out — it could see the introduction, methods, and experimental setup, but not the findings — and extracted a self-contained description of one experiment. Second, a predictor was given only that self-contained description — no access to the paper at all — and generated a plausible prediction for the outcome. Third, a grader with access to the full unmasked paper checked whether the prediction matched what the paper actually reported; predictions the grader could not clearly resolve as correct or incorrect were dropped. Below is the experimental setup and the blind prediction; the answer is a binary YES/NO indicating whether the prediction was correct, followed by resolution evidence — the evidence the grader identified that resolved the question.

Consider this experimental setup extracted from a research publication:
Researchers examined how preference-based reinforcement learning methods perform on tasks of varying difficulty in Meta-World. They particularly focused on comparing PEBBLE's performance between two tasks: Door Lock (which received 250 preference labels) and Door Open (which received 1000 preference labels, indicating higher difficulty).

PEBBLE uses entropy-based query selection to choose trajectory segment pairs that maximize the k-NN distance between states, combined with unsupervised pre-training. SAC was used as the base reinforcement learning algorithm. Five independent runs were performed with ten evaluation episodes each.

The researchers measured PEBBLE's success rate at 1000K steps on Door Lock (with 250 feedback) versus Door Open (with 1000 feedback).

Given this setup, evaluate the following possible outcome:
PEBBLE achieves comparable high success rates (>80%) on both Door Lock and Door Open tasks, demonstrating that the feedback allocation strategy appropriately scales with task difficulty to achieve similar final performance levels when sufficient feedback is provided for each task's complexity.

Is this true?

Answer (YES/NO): NO